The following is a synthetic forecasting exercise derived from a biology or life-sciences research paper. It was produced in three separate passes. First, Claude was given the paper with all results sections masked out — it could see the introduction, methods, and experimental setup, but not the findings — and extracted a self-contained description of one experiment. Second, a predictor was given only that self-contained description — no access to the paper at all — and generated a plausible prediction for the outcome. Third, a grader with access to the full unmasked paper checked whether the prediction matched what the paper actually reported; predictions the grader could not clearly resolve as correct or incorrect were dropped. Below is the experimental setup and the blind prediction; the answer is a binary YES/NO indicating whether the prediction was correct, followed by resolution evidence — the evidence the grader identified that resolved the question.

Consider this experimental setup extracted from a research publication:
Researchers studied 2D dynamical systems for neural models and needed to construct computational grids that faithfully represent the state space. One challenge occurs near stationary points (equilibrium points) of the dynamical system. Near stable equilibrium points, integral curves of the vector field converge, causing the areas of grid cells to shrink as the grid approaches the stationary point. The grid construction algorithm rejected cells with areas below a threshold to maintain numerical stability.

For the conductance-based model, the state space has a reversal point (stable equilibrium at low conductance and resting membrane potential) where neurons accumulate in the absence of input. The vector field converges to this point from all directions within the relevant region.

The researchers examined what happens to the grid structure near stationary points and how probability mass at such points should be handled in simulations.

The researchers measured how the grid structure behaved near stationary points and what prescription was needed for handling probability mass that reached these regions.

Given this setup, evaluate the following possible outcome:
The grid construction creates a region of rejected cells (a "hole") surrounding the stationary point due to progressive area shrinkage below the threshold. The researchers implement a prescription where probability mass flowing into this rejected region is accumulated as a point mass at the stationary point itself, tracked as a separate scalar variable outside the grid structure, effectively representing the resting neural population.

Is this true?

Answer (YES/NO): NO